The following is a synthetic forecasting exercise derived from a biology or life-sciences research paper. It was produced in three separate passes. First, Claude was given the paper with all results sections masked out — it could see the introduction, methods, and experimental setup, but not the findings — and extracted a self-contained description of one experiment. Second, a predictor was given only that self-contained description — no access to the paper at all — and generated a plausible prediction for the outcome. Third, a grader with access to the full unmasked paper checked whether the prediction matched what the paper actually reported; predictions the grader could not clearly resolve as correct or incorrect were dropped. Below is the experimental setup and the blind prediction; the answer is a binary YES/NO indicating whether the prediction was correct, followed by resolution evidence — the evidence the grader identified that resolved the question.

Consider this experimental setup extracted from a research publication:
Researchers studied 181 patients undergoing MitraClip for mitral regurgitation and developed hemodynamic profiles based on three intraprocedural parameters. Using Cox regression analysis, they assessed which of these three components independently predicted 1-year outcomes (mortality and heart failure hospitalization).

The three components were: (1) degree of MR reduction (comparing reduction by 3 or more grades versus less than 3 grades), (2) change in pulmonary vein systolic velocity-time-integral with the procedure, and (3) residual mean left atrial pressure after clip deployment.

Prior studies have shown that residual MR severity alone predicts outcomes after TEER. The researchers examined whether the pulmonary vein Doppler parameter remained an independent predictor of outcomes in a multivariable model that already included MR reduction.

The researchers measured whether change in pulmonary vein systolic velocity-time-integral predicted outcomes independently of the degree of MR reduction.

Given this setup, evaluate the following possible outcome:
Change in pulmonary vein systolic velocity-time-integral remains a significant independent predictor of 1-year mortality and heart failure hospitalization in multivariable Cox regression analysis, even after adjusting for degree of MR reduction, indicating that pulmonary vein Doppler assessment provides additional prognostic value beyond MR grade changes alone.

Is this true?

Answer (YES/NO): YES